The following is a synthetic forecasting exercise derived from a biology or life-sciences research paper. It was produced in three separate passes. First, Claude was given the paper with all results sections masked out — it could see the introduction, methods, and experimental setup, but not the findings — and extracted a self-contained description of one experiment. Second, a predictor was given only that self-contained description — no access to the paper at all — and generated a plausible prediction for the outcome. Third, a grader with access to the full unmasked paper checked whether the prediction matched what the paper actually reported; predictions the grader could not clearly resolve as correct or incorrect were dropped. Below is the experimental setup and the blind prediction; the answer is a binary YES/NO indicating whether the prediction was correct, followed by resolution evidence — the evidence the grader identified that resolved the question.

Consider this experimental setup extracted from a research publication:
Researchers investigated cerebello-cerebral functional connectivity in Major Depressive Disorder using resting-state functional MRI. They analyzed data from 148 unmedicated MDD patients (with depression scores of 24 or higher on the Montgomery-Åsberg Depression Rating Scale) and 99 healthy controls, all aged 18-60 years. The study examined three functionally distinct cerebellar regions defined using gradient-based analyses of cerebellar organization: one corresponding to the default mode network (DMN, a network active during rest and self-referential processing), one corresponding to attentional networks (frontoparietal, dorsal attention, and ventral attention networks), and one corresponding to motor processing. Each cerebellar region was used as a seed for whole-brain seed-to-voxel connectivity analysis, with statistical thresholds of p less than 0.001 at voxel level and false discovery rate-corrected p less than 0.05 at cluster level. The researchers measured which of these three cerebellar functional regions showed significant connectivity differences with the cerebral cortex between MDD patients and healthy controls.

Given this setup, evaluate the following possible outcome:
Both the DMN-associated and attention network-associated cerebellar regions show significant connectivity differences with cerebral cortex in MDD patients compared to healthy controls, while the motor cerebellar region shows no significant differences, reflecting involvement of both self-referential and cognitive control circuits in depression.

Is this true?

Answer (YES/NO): NO